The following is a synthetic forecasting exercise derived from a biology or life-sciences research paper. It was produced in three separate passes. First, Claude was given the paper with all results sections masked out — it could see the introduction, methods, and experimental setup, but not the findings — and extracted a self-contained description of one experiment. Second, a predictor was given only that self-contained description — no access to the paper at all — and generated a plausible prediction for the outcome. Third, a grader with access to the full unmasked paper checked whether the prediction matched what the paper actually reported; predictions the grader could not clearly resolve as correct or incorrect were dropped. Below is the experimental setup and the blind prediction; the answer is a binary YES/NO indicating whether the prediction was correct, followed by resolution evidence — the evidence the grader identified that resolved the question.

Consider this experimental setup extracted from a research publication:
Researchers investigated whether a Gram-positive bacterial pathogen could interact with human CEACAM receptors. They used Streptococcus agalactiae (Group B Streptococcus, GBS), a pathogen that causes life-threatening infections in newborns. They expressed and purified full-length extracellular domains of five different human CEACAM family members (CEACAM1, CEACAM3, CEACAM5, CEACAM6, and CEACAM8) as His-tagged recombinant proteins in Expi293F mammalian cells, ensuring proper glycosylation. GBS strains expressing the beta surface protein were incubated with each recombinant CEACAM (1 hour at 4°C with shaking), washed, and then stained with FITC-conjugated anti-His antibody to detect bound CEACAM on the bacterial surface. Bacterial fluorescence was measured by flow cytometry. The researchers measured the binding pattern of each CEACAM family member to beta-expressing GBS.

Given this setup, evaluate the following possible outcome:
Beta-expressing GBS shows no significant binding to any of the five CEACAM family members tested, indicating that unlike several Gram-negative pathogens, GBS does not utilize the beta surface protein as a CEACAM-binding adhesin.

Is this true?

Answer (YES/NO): NO